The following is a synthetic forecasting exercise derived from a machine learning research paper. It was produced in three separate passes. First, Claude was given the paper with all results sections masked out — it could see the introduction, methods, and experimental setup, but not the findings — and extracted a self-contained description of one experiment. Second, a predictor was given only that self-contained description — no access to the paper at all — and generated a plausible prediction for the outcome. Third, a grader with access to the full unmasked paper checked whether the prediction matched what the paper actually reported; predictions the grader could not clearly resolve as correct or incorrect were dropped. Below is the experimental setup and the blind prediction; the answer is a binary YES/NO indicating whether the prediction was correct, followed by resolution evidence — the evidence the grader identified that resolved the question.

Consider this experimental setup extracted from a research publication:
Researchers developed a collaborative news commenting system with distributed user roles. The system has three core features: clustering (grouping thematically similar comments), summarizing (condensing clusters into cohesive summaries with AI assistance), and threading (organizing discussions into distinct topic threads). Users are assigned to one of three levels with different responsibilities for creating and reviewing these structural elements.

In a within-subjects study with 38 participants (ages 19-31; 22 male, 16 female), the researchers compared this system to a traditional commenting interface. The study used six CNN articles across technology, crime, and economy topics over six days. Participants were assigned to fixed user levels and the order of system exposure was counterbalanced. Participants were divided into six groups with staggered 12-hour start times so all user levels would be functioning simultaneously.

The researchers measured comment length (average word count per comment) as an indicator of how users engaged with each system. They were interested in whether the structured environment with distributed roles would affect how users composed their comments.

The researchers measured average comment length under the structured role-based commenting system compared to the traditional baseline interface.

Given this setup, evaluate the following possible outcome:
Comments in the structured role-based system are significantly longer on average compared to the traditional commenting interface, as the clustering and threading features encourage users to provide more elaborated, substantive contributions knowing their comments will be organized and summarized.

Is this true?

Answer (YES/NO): NO